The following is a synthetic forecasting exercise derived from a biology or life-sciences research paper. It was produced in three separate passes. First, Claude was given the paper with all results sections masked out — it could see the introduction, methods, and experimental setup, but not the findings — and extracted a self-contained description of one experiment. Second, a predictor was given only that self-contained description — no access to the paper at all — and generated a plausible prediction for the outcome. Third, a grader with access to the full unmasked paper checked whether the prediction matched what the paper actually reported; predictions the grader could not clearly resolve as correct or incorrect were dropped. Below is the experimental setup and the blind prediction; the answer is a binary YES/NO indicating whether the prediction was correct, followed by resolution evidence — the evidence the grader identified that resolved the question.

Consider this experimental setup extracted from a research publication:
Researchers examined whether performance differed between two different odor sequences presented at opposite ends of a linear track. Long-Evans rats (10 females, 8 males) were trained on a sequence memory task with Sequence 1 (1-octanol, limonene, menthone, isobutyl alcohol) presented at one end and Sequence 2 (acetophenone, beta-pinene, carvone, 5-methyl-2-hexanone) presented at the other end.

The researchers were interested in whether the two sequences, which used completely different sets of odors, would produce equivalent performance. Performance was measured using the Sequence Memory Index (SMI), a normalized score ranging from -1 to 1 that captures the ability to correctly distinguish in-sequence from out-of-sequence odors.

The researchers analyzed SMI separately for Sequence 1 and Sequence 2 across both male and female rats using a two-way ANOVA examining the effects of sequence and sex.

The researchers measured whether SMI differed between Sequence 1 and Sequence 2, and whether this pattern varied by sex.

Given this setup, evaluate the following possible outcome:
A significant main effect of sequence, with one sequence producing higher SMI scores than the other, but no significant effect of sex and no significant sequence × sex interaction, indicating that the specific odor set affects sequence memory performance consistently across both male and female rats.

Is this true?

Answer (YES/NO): NO